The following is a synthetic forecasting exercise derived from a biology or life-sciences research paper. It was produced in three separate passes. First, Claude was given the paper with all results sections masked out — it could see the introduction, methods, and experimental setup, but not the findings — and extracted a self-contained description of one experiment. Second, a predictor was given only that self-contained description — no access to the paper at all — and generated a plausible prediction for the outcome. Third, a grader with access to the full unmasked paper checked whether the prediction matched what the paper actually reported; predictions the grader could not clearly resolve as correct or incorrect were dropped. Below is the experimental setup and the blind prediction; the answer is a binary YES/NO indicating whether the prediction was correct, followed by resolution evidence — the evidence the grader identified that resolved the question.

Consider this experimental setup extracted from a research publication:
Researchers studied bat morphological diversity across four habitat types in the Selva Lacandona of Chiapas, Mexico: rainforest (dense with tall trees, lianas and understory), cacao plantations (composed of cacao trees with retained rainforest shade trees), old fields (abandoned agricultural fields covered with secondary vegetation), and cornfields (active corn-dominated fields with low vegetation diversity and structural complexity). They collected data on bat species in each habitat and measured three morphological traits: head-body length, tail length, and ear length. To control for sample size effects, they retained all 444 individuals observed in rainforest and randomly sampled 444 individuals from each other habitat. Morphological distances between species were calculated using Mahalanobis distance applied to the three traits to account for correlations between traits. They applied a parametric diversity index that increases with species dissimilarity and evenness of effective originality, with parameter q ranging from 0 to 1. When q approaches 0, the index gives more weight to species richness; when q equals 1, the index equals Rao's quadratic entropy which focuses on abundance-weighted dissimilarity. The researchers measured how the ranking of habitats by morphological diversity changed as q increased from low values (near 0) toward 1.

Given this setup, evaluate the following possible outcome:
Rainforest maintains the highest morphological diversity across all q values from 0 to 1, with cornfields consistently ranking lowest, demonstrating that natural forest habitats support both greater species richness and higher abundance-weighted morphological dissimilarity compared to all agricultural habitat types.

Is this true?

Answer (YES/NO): YES